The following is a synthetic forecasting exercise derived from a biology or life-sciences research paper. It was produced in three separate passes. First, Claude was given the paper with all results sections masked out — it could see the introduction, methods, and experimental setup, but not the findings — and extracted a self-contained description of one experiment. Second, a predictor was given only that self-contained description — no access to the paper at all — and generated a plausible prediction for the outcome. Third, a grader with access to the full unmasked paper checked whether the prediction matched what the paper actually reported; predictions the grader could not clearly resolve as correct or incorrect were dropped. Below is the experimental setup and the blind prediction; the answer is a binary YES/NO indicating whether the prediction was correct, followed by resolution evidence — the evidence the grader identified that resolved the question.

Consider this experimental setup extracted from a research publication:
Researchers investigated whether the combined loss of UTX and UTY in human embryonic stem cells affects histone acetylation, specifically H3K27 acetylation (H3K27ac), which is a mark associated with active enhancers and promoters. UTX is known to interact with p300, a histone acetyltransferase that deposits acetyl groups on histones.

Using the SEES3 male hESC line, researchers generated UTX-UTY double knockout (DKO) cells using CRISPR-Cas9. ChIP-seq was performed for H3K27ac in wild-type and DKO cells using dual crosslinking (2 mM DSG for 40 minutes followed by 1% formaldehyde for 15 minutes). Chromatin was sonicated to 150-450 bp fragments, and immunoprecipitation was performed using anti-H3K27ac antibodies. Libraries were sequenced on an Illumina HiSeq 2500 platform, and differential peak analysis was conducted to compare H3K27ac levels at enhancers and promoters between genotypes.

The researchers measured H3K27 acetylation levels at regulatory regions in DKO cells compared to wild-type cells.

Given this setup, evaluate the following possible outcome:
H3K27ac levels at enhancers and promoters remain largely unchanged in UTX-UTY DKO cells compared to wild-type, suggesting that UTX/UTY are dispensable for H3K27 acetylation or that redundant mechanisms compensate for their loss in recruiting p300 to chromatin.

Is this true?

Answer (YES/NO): NO